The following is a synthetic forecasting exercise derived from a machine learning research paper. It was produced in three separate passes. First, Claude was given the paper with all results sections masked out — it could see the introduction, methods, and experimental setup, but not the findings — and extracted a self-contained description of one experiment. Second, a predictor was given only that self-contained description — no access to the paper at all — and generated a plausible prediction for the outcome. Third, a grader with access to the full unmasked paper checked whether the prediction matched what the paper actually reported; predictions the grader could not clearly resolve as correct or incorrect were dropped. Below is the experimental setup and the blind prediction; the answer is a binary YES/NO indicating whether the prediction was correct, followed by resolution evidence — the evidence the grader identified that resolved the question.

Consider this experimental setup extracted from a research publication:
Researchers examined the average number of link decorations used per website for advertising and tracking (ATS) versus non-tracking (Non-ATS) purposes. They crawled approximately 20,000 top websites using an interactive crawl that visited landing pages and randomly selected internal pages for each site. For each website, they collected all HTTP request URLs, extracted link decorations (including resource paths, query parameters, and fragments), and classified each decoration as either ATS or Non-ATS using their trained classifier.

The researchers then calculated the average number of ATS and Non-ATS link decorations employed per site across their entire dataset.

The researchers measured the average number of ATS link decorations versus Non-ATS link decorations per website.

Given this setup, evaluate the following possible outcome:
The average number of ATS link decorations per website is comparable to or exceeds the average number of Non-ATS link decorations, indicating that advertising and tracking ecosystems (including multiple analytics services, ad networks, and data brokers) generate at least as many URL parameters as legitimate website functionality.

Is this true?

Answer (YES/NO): NO